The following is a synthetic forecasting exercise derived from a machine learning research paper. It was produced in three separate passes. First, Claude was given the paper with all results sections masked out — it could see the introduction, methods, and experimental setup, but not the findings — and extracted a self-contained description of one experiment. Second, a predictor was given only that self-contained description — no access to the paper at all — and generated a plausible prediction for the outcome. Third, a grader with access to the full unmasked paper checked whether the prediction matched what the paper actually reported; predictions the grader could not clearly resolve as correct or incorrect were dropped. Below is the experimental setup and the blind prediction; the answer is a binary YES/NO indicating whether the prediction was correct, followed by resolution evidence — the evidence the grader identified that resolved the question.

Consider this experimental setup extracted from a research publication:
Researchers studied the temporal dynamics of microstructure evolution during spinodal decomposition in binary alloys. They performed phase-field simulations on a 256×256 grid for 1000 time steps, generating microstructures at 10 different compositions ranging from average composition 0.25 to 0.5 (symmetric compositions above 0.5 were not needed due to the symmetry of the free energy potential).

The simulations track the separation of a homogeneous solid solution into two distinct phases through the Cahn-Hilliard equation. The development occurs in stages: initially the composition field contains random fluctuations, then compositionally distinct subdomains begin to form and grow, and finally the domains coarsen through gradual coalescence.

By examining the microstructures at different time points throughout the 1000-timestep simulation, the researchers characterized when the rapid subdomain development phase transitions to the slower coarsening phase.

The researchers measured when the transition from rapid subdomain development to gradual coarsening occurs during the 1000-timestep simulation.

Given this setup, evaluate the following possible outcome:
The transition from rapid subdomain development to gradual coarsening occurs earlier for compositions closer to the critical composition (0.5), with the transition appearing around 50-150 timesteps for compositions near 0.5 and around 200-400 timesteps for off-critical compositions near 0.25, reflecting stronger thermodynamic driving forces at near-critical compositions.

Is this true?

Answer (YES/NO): NO